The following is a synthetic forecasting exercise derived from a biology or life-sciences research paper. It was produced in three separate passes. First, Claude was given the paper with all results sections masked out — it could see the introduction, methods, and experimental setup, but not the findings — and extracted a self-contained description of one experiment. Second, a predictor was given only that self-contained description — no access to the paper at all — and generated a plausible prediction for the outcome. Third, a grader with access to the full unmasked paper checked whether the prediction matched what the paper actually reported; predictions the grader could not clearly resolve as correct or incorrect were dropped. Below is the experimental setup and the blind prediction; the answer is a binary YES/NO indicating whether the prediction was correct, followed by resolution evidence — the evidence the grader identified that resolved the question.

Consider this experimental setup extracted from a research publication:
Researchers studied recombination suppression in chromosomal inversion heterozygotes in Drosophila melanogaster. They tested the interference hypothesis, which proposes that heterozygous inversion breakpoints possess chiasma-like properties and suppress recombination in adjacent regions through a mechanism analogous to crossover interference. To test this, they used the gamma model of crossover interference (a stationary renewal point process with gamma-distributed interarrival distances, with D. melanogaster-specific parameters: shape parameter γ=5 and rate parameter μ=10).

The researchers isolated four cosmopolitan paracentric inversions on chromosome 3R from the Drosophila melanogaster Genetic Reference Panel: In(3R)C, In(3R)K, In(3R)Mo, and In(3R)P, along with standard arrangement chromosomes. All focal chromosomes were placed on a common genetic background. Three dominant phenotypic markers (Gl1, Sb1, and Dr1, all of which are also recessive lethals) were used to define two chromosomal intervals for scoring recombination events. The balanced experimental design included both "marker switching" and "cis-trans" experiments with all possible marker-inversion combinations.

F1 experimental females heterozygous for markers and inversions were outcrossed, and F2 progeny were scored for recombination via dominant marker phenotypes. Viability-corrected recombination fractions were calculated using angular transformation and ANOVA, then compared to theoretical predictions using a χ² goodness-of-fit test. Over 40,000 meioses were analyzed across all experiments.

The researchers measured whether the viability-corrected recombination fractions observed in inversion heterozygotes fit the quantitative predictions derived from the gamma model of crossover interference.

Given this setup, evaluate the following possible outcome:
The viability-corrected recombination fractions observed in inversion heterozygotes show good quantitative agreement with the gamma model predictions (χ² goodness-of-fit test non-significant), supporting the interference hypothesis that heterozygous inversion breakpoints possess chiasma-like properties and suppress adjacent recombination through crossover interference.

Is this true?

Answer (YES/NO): NO